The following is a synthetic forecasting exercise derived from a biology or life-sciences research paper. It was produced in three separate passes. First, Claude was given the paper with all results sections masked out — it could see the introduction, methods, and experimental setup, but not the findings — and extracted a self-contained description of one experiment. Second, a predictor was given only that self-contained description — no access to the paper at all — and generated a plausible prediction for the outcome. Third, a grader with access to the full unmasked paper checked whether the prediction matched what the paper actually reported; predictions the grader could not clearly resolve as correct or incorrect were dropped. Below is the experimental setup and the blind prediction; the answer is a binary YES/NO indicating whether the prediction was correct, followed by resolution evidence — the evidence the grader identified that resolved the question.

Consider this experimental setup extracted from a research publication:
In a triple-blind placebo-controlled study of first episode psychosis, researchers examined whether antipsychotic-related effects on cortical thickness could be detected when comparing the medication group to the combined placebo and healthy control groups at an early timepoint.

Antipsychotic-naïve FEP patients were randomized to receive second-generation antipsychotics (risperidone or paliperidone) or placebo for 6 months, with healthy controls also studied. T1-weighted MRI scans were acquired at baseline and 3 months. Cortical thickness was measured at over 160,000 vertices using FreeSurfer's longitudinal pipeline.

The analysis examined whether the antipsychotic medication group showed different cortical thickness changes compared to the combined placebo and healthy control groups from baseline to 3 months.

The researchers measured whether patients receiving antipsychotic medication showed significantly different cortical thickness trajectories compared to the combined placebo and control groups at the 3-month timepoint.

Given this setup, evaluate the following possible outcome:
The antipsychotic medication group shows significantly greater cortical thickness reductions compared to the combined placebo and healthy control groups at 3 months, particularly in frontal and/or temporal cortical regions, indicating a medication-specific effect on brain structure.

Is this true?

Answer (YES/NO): NO